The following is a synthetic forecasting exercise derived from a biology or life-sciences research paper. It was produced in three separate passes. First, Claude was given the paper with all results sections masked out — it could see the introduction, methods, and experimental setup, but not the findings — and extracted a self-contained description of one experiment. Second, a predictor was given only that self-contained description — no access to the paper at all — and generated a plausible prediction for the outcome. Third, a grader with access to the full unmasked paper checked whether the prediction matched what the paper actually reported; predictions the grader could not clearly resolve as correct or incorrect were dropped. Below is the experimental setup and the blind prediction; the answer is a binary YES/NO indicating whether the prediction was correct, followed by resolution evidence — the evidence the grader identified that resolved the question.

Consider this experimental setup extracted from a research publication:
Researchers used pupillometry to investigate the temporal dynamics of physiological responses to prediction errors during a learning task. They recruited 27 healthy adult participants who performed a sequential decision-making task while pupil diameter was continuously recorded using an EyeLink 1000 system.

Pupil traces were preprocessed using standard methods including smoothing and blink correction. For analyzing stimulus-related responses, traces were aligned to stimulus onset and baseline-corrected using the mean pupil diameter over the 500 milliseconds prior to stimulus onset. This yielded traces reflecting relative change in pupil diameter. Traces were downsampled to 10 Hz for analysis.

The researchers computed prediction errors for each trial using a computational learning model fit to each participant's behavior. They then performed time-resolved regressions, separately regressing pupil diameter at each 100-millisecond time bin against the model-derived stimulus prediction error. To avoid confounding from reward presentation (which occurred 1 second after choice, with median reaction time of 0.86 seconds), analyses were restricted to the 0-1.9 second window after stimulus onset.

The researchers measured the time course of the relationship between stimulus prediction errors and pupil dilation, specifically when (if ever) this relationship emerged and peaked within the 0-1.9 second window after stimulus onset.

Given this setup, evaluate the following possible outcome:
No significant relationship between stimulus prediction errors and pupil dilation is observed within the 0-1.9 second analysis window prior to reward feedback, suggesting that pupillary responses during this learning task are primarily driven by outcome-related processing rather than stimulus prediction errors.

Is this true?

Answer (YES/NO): NO